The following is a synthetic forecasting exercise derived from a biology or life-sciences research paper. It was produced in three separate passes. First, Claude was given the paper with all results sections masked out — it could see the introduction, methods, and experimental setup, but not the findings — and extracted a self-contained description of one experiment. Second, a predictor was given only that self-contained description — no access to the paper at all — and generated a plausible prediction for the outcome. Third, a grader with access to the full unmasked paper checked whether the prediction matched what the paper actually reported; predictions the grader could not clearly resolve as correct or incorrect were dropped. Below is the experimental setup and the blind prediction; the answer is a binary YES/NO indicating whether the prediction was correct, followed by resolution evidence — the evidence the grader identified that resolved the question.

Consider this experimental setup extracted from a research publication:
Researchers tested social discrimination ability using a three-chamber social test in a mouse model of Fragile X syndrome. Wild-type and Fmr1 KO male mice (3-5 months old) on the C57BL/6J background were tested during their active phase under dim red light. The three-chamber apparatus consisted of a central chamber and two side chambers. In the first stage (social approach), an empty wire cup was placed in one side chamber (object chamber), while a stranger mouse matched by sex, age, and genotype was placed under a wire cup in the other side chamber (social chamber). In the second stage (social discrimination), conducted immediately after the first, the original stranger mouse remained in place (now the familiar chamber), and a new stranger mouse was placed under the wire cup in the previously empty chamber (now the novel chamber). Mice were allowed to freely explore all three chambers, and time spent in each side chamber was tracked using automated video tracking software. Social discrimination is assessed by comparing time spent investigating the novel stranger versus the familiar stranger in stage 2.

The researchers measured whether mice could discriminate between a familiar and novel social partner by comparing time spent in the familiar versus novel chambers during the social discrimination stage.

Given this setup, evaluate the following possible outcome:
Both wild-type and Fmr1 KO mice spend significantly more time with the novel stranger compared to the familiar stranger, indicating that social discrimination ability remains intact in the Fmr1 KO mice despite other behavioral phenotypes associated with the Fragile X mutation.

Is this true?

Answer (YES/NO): NO